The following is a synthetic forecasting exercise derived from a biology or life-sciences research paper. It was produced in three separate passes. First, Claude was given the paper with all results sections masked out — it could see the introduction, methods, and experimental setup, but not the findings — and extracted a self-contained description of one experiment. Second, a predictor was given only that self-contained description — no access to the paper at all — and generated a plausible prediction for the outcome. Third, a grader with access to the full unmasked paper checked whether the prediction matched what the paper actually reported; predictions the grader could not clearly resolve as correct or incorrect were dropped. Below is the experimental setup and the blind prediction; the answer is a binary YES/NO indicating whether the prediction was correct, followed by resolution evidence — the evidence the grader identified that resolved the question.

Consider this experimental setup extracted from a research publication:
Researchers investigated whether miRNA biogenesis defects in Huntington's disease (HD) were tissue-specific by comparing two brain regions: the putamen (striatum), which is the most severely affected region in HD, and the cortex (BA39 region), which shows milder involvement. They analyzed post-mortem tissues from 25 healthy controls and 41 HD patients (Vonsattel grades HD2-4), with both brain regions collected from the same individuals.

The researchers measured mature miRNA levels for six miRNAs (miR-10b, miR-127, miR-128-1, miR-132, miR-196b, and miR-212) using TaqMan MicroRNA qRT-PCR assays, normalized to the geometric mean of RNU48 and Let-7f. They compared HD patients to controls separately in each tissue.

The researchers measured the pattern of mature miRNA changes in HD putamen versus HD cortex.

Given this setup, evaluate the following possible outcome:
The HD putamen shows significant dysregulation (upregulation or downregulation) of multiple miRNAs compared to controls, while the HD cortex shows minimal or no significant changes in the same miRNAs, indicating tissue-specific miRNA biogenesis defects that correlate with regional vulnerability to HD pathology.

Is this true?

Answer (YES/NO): YES